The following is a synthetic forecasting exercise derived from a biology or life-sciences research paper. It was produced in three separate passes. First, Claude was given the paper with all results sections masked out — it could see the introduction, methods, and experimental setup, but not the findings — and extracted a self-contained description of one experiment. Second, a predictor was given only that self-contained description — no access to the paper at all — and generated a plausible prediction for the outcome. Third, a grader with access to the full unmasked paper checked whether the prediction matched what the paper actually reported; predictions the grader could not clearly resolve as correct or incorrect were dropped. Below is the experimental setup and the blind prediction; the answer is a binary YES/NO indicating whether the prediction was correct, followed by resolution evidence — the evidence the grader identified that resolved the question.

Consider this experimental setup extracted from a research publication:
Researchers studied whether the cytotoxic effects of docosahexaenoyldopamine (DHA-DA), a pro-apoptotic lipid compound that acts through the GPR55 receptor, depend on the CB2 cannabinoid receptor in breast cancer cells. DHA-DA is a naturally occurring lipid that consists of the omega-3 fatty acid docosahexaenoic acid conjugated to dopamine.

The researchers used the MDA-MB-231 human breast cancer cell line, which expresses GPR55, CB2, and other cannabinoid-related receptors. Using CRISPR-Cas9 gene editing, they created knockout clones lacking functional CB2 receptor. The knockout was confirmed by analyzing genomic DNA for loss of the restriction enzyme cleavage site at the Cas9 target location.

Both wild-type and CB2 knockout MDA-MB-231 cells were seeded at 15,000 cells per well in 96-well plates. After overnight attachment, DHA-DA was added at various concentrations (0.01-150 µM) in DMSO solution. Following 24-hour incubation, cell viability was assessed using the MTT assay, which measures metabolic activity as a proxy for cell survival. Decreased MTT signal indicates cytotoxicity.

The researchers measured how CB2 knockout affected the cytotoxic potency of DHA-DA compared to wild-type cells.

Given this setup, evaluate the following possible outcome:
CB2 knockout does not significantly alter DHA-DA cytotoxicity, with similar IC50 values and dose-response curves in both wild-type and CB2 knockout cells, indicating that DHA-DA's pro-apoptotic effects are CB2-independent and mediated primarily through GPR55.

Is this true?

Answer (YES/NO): NO